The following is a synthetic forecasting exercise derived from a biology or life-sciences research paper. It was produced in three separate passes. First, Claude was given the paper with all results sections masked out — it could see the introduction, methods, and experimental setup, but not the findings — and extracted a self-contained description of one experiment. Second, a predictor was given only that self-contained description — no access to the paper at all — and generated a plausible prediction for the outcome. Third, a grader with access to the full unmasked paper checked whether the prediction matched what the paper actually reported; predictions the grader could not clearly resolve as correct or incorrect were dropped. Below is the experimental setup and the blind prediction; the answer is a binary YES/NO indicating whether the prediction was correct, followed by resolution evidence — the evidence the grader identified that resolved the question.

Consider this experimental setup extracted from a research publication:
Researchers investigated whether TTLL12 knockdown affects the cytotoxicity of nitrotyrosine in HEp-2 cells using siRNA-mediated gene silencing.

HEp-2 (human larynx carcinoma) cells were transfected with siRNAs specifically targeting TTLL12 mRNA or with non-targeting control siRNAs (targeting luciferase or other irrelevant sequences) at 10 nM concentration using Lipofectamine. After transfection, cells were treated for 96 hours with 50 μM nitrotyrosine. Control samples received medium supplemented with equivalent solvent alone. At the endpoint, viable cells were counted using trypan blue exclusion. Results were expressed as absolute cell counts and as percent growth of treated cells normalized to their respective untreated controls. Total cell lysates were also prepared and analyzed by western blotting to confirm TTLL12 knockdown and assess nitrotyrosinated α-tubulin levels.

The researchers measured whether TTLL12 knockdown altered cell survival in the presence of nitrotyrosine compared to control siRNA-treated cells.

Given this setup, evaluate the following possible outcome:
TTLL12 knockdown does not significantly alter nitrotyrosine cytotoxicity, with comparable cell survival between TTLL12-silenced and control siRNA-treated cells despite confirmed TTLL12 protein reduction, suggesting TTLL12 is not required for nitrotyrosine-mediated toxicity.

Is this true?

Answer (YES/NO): NO